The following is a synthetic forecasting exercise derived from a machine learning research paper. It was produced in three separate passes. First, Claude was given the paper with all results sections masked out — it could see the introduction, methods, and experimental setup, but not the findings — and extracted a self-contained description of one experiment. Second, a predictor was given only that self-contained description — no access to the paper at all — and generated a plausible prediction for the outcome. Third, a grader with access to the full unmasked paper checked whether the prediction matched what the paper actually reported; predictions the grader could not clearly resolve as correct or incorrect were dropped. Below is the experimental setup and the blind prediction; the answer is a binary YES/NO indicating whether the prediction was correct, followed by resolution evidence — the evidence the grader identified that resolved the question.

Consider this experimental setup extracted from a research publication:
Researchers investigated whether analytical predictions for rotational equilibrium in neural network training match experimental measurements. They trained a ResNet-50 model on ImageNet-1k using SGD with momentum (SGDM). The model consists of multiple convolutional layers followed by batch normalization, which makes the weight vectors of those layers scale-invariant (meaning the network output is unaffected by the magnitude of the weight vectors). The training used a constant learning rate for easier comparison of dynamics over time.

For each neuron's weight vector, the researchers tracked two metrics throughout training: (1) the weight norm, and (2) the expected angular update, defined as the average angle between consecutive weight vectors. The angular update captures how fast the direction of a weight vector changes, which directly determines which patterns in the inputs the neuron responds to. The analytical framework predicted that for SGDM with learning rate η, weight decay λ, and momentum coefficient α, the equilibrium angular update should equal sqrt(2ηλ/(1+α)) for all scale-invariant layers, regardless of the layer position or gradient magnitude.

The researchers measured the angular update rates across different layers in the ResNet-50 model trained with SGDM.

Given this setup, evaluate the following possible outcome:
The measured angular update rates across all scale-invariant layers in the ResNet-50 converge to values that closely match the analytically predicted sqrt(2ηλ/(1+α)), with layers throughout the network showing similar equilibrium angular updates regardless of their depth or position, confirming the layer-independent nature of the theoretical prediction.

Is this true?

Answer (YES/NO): YES